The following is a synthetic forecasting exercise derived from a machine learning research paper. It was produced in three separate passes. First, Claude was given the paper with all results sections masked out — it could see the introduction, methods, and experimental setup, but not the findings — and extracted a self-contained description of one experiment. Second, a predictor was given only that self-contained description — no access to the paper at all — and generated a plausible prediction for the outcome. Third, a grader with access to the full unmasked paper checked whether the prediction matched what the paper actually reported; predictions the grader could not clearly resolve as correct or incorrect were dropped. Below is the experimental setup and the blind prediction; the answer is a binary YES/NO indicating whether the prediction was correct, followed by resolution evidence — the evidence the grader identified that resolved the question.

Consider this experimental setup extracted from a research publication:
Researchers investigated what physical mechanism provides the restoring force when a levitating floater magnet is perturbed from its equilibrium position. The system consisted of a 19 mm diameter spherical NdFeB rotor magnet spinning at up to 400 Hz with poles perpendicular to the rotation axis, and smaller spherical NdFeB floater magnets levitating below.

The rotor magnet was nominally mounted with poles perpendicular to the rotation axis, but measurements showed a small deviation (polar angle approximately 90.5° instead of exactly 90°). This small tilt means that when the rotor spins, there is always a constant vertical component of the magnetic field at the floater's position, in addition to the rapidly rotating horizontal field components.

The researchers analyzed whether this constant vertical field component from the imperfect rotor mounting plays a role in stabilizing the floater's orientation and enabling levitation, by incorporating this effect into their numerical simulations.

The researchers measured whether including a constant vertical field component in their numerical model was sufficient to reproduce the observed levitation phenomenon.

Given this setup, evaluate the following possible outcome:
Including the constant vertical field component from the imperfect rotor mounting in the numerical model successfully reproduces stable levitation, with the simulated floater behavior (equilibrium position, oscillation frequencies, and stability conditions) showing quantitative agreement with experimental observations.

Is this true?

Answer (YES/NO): NO